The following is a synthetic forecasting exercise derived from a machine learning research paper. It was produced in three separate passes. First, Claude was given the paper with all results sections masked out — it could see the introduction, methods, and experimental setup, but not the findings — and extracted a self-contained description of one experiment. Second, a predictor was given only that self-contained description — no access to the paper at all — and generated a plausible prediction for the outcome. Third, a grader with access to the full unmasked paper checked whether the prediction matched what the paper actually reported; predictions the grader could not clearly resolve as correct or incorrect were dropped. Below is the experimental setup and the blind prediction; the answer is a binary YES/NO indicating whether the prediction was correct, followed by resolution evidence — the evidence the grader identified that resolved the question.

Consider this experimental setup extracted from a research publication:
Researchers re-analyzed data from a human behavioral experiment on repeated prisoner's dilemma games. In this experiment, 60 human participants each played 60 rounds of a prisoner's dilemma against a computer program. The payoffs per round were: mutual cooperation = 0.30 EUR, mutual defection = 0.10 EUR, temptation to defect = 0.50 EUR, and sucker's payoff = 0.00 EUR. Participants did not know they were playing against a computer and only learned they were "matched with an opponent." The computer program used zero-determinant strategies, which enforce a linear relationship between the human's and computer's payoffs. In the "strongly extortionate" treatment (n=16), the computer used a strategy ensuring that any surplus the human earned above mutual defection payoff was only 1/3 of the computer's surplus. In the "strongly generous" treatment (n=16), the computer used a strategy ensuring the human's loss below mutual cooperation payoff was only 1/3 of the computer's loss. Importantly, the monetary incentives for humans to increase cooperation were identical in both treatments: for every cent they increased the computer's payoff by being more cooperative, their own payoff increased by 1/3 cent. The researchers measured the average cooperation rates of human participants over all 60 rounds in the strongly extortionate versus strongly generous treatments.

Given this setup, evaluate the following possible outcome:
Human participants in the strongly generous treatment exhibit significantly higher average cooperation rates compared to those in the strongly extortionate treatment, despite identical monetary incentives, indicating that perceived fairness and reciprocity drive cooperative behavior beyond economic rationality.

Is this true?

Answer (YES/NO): YES